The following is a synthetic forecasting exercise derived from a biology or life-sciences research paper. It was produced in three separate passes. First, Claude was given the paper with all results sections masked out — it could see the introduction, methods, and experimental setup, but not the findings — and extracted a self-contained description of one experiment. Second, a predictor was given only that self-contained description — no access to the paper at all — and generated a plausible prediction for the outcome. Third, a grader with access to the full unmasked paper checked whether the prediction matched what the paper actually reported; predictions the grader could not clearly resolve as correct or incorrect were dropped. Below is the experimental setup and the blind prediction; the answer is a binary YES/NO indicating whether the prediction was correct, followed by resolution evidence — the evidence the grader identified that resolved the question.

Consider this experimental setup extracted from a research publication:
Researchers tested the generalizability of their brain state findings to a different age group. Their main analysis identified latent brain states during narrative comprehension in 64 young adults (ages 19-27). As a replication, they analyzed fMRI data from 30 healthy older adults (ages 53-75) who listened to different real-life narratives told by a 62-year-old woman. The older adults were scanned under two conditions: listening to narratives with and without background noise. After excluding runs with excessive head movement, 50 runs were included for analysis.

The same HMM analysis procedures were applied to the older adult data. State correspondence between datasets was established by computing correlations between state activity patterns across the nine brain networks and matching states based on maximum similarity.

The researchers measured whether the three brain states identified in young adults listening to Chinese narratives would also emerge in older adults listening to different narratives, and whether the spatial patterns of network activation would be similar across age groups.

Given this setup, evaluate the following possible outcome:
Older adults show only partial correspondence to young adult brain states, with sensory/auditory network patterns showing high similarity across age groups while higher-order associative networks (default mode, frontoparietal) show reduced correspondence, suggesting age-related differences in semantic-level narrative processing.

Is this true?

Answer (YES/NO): NO